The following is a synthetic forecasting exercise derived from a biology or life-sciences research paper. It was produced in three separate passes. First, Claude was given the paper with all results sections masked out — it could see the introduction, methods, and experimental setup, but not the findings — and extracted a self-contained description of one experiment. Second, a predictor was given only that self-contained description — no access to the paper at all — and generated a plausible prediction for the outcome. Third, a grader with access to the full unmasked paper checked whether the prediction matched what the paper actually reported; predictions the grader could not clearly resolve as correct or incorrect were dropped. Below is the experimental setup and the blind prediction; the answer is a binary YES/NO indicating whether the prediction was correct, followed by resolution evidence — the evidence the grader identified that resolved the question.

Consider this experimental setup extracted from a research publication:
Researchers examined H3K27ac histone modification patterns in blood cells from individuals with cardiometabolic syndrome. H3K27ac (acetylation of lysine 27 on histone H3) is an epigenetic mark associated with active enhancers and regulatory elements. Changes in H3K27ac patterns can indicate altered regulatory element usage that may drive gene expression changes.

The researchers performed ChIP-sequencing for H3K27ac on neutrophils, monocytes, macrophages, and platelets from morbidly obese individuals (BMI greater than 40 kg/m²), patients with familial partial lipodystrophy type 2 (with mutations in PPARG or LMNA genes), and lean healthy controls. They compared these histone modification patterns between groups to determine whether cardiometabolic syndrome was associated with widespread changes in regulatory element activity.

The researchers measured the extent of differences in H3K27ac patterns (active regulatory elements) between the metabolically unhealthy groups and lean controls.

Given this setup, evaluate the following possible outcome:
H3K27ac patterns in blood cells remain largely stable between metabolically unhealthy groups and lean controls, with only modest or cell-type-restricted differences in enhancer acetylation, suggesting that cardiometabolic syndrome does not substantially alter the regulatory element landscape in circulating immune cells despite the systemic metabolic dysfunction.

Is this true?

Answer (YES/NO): YES